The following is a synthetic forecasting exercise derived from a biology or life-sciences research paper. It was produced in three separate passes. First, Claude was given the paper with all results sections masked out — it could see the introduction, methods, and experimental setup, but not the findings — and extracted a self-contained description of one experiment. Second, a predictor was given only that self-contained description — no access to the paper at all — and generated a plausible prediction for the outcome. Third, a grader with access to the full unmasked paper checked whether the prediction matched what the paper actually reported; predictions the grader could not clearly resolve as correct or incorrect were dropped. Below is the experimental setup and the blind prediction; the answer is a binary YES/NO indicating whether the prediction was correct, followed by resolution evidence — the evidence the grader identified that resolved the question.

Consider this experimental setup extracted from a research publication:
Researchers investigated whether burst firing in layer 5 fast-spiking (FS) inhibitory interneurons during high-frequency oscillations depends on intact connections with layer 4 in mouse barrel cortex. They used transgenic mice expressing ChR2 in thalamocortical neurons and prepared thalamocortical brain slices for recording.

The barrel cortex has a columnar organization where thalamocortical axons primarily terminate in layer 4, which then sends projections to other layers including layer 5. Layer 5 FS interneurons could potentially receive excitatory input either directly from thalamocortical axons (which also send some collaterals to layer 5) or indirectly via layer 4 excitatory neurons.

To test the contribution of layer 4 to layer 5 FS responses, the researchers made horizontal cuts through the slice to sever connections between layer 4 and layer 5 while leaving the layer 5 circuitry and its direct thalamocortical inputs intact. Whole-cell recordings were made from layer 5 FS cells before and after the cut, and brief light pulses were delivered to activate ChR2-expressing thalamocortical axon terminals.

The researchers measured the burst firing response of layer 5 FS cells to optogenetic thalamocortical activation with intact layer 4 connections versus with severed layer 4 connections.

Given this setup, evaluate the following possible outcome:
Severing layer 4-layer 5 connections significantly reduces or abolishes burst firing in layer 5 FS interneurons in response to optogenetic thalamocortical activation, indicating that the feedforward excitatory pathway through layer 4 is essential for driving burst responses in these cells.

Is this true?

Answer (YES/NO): YES